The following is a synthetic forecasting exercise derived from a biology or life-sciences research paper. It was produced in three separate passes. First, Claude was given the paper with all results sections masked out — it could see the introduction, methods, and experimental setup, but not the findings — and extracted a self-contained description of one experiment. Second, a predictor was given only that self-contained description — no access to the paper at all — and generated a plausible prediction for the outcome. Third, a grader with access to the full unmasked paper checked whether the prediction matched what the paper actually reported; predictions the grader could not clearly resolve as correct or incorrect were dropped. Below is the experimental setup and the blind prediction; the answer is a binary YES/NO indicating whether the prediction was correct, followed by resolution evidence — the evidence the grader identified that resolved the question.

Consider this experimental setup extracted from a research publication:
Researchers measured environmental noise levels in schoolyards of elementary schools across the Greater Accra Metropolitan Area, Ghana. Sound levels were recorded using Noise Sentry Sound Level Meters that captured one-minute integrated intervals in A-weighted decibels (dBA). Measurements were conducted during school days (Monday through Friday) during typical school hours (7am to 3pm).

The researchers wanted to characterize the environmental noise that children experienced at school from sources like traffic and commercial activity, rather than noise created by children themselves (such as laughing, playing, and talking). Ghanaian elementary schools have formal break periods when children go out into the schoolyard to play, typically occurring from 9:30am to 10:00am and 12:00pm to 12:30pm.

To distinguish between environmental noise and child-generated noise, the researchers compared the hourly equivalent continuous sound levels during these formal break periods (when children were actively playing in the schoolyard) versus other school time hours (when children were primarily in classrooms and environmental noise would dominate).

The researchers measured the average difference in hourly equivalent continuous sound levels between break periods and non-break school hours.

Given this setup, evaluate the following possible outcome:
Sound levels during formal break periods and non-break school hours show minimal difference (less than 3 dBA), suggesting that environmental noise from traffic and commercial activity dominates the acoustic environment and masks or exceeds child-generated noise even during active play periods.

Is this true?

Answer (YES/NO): YES